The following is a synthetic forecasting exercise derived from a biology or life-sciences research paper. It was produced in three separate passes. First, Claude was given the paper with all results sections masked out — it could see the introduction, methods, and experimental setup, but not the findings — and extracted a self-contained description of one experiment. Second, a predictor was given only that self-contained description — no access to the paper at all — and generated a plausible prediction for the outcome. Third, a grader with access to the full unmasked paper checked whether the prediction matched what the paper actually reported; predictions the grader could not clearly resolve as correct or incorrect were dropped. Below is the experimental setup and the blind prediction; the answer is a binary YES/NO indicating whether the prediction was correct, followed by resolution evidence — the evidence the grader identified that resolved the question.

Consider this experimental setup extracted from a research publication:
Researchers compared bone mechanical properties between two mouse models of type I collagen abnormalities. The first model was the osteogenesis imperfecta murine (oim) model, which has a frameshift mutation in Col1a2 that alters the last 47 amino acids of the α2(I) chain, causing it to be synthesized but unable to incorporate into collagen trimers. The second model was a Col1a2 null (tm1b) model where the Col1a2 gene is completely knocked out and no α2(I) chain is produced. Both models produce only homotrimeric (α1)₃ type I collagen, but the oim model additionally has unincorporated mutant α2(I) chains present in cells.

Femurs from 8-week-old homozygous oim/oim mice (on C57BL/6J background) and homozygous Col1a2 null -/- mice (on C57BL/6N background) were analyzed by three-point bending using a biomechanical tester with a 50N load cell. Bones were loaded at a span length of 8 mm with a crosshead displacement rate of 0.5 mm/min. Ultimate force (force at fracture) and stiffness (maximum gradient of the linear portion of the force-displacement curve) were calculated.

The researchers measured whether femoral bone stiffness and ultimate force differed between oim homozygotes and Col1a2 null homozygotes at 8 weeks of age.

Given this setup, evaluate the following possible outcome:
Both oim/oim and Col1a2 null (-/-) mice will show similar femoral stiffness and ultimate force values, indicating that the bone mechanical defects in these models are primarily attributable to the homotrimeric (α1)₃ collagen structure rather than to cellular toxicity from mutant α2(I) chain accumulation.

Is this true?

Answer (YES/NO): NO